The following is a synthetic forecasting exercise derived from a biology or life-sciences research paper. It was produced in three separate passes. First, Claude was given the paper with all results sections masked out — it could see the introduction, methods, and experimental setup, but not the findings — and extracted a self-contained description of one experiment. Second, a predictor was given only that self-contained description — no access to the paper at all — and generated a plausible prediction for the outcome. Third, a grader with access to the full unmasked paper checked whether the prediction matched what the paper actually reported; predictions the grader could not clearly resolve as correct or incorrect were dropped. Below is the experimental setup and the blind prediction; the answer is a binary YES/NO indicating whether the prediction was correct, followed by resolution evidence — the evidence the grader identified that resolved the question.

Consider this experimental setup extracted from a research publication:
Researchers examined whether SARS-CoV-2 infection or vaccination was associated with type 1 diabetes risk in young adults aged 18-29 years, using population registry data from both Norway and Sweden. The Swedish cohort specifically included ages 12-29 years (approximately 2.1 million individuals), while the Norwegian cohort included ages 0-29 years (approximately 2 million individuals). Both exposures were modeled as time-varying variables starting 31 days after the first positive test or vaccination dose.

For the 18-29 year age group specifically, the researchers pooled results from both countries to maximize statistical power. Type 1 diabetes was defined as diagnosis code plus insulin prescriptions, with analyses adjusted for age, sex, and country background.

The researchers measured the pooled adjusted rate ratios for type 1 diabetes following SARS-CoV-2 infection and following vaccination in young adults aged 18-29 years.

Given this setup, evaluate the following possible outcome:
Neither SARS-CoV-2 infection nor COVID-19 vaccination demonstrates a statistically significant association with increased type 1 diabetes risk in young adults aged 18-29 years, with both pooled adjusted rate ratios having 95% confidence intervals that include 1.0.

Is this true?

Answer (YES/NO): YES